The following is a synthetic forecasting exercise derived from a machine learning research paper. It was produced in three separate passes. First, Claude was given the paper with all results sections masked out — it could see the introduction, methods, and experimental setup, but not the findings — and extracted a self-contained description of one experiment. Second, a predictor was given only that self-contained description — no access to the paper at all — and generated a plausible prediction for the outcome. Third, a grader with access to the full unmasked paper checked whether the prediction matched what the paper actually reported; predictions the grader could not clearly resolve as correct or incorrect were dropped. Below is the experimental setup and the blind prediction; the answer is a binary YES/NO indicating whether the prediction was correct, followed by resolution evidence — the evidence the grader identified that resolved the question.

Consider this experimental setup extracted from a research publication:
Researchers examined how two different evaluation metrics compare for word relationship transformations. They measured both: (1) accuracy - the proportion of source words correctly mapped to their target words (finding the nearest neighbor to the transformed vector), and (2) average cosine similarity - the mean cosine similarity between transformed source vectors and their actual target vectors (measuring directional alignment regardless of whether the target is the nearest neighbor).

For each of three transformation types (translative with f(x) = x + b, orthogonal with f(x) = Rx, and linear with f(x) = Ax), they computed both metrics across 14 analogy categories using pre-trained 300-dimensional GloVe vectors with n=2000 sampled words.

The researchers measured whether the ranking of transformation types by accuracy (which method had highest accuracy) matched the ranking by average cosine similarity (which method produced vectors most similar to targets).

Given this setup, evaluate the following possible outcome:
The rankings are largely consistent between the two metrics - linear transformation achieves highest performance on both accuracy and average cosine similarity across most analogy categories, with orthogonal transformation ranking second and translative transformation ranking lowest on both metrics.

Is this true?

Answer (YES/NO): NO